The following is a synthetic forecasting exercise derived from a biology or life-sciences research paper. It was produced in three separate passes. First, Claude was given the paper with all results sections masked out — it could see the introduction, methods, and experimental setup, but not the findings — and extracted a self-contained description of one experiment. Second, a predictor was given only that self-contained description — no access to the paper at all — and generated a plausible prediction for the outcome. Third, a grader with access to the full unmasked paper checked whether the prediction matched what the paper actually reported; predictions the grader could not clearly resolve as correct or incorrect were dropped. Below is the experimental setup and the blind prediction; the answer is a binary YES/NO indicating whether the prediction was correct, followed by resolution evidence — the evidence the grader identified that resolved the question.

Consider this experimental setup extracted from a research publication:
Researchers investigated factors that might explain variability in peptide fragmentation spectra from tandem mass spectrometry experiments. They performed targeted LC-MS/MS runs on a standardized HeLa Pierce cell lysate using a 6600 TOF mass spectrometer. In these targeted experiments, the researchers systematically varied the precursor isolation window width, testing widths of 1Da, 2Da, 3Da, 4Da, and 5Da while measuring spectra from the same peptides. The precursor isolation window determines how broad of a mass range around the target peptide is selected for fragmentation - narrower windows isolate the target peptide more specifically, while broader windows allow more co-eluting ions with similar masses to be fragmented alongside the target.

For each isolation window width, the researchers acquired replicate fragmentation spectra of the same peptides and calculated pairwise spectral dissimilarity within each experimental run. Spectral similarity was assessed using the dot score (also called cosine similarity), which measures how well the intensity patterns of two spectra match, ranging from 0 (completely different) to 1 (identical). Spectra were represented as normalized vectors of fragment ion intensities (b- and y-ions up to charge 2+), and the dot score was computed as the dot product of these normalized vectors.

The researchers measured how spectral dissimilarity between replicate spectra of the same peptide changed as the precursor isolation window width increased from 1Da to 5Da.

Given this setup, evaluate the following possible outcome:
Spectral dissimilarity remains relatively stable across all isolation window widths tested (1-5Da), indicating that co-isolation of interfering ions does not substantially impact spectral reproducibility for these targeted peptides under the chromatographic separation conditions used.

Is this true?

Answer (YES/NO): NO